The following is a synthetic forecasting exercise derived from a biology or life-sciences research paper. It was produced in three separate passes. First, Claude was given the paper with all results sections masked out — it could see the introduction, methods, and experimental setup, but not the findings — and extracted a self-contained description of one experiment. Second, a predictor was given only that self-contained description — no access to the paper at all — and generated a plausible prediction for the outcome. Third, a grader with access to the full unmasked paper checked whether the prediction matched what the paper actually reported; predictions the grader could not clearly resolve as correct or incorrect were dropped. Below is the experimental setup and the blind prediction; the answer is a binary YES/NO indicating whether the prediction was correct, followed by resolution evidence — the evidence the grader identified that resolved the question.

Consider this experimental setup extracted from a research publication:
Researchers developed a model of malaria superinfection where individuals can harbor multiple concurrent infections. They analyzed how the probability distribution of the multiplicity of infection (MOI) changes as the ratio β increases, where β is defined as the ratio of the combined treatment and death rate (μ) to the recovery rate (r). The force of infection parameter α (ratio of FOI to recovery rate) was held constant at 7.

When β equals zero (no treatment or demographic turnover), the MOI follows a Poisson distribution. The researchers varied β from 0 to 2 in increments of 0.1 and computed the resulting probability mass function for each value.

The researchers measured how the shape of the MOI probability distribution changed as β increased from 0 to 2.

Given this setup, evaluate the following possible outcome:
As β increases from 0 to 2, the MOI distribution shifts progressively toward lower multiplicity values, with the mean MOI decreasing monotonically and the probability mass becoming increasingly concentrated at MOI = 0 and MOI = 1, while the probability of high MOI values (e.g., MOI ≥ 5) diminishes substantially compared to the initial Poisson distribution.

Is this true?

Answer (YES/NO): YES